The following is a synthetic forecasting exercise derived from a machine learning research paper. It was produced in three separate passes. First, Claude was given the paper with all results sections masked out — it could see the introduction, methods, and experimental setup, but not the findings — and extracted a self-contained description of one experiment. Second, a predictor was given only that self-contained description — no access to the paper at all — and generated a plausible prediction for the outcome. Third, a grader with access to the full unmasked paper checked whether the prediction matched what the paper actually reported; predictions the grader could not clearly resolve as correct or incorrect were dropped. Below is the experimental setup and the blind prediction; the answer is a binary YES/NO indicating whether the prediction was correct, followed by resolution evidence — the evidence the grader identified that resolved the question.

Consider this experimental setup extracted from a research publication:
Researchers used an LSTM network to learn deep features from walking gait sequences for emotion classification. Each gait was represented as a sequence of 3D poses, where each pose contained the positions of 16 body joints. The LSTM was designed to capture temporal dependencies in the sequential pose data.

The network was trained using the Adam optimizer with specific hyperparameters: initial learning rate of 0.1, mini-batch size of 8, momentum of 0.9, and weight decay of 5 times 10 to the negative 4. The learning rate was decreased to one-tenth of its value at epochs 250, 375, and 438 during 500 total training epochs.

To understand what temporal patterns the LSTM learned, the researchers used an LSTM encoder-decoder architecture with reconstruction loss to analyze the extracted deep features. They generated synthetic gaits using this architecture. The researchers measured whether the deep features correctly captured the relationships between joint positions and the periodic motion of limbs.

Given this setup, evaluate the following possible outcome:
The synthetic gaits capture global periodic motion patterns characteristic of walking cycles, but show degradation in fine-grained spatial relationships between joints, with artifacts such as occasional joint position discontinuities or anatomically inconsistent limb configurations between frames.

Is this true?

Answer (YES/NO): NO